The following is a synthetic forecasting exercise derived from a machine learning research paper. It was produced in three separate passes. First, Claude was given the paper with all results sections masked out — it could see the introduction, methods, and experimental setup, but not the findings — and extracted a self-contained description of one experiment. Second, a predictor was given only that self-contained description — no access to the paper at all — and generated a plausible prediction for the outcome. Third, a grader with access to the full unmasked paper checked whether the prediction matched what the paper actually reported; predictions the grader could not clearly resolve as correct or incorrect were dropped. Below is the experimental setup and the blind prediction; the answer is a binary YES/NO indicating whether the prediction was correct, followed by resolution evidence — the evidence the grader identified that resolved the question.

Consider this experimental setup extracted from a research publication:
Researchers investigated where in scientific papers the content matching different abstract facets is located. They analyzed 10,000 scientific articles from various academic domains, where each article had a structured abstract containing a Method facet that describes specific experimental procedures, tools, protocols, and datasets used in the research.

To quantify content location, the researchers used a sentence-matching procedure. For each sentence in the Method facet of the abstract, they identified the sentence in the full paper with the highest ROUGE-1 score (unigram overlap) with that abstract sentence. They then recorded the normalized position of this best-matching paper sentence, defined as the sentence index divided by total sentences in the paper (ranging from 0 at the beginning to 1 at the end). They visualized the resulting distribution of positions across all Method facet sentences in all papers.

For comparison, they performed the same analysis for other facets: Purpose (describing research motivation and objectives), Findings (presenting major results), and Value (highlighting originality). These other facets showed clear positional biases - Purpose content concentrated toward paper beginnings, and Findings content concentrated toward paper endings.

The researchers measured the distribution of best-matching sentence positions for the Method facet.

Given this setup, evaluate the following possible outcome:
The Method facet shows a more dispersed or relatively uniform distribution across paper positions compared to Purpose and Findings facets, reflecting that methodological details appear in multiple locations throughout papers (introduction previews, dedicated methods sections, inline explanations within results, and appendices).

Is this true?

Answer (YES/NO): YES